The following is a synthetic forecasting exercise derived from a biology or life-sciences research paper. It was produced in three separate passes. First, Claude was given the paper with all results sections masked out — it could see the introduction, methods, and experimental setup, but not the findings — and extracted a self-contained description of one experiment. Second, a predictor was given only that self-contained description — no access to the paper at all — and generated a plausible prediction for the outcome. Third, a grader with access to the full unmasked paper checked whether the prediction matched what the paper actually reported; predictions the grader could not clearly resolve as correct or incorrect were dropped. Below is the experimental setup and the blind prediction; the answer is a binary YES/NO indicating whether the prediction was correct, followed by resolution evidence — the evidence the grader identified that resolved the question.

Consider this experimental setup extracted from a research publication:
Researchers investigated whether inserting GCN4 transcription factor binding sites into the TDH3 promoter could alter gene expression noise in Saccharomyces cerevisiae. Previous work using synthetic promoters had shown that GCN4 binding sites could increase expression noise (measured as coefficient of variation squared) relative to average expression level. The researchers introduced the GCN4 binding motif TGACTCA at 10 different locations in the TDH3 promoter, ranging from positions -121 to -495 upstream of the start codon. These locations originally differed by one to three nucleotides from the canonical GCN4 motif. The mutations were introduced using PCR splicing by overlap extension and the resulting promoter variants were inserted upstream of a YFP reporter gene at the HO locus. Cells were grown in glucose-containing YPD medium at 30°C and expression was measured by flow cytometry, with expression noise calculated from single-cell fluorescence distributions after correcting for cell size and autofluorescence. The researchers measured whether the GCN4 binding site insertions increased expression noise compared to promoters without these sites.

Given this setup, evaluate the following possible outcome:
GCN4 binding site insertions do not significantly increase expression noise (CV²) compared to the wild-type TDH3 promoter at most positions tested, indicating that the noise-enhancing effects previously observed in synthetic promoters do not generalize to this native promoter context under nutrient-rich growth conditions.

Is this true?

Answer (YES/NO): YES